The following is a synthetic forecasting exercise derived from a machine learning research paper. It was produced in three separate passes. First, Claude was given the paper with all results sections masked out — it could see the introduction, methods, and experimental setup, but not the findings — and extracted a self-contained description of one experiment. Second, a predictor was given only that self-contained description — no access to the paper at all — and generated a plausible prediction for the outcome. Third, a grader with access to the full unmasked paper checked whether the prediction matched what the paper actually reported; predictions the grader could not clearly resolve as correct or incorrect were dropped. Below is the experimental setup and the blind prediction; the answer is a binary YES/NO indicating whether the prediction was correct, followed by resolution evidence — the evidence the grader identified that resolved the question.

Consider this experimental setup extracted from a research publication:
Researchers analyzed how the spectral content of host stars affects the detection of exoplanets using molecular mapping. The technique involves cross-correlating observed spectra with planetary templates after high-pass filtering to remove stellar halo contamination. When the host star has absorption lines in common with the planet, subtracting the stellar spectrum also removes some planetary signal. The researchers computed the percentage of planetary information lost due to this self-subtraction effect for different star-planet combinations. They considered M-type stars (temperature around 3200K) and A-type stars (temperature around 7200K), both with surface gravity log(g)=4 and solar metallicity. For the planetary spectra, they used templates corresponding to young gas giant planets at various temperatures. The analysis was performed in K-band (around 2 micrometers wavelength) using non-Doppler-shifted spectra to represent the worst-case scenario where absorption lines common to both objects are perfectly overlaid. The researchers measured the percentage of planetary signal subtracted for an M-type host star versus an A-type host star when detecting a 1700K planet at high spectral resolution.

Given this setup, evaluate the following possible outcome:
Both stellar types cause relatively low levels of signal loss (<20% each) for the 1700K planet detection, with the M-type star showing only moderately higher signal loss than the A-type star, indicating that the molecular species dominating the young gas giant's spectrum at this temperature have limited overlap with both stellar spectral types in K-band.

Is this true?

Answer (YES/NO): NO